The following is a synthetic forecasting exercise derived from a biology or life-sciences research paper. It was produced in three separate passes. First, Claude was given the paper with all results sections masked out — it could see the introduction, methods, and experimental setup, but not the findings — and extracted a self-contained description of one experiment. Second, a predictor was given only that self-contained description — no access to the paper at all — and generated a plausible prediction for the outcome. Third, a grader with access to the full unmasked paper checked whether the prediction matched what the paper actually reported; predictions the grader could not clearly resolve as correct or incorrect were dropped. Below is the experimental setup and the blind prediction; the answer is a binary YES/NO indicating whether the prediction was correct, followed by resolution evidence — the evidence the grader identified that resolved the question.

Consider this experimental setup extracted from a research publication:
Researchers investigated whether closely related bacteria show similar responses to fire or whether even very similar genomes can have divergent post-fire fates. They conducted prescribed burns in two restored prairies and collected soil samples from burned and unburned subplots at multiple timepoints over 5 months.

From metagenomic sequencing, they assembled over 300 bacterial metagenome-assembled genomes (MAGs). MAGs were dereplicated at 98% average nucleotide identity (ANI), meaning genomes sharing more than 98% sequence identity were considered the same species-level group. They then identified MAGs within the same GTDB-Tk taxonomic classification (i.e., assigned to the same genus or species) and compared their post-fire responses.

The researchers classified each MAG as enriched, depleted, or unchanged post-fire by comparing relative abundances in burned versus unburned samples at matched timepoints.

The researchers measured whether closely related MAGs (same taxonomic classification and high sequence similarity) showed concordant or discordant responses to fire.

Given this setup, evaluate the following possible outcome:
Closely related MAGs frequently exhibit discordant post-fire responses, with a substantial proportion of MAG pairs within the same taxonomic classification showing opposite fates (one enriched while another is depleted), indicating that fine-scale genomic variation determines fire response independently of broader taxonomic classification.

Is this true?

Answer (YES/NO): YES